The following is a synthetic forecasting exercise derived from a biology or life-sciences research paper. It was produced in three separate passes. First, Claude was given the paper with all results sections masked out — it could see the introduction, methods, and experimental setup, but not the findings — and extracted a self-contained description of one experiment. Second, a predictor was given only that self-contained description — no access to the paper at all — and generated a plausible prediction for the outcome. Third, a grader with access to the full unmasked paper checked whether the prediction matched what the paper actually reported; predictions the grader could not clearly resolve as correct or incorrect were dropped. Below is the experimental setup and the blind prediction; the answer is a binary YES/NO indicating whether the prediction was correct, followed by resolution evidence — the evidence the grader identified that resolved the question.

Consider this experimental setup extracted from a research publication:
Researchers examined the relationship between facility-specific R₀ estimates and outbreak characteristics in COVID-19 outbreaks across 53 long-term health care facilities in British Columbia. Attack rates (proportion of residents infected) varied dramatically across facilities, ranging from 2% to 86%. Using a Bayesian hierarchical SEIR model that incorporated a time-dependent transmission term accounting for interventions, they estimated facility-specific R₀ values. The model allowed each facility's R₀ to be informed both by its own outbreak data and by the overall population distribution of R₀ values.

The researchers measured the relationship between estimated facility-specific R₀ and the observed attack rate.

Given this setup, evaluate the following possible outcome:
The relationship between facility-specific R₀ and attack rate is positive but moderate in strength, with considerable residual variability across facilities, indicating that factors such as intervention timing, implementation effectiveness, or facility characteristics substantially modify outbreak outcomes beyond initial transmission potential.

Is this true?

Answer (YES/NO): NO